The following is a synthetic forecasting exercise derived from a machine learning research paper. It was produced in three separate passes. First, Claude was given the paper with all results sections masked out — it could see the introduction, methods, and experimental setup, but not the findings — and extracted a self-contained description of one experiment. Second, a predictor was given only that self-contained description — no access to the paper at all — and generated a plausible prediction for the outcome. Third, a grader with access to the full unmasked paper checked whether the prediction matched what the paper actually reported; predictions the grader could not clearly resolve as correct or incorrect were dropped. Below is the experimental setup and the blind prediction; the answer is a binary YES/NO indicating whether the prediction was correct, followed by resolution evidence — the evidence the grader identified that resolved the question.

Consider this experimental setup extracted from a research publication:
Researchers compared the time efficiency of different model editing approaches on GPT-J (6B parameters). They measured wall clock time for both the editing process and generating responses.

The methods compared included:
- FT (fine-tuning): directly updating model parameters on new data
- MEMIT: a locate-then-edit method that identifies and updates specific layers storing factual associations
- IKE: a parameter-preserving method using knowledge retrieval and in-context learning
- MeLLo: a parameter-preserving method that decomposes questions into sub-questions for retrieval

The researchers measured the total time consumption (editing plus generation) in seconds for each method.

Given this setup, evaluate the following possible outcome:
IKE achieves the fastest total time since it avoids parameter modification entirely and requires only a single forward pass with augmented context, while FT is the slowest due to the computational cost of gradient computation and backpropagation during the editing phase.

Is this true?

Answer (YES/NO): NO